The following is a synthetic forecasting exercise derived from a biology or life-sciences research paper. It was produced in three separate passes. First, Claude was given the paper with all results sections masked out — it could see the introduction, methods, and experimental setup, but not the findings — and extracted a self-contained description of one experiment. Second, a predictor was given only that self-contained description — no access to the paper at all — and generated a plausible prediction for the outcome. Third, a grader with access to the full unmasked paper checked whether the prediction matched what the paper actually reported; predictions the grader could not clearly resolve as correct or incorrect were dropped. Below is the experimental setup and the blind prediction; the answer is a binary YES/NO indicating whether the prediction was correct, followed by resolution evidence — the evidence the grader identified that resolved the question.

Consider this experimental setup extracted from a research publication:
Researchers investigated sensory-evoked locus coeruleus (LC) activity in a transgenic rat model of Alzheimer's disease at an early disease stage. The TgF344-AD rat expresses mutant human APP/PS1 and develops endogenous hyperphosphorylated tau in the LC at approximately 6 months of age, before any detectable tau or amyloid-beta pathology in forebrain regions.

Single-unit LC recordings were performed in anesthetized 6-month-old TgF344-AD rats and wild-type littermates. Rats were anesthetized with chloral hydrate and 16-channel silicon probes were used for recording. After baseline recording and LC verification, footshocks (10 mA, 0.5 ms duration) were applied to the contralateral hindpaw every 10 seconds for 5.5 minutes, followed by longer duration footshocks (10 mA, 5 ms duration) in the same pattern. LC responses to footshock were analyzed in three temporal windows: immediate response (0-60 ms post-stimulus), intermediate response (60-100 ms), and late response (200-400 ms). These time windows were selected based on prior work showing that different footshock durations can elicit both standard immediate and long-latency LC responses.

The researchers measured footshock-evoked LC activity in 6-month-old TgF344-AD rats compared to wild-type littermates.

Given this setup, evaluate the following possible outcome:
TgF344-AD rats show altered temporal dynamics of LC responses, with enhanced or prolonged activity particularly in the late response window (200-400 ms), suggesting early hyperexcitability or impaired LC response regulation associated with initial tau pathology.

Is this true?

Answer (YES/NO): NO